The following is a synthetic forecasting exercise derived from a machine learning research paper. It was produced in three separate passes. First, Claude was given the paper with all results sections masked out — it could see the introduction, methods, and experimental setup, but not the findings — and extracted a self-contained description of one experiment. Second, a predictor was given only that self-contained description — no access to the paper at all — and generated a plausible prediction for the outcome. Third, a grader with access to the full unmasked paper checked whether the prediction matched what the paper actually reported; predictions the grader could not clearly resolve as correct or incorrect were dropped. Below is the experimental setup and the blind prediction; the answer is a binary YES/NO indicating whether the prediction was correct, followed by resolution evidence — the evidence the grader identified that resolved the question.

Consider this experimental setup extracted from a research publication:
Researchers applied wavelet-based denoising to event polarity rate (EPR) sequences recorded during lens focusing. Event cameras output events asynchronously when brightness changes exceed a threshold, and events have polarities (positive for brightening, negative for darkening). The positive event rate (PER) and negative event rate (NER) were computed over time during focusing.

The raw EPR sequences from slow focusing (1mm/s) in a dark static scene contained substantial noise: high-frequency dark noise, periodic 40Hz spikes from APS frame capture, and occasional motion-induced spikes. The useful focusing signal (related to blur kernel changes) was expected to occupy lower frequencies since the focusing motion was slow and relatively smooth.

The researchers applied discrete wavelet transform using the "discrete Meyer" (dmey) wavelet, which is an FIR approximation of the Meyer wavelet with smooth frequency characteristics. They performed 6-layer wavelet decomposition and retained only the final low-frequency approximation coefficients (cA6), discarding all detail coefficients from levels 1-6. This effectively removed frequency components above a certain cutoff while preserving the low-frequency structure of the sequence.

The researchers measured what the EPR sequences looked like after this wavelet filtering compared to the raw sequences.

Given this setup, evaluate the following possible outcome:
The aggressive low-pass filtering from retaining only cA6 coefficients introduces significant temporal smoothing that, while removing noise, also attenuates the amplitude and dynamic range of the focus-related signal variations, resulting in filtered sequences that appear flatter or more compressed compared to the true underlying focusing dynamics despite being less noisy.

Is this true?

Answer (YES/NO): NO